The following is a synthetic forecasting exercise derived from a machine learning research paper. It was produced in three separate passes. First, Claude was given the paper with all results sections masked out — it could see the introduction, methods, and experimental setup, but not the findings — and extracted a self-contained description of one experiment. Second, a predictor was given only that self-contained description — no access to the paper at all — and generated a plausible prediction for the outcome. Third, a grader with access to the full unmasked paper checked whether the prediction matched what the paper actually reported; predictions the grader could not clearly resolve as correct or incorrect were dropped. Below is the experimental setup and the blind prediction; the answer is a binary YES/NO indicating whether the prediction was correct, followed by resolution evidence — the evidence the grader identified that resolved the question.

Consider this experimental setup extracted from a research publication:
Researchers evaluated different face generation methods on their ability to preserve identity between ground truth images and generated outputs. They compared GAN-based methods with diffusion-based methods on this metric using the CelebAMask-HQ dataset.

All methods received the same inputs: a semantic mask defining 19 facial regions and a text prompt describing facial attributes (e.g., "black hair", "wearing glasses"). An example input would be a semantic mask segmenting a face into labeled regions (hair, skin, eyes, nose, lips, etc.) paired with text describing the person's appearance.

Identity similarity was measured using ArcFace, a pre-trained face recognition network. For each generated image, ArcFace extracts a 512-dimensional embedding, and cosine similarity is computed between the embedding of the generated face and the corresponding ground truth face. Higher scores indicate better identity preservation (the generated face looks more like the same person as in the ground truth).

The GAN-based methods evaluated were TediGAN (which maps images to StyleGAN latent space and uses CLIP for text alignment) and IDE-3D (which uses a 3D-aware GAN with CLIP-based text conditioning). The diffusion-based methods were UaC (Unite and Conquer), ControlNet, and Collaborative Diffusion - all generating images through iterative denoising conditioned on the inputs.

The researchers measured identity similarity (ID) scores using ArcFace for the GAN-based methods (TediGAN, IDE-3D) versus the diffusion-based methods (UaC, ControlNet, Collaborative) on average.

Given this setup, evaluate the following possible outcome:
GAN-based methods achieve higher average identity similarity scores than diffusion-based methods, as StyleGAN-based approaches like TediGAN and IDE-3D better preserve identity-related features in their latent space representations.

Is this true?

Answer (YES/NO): YES